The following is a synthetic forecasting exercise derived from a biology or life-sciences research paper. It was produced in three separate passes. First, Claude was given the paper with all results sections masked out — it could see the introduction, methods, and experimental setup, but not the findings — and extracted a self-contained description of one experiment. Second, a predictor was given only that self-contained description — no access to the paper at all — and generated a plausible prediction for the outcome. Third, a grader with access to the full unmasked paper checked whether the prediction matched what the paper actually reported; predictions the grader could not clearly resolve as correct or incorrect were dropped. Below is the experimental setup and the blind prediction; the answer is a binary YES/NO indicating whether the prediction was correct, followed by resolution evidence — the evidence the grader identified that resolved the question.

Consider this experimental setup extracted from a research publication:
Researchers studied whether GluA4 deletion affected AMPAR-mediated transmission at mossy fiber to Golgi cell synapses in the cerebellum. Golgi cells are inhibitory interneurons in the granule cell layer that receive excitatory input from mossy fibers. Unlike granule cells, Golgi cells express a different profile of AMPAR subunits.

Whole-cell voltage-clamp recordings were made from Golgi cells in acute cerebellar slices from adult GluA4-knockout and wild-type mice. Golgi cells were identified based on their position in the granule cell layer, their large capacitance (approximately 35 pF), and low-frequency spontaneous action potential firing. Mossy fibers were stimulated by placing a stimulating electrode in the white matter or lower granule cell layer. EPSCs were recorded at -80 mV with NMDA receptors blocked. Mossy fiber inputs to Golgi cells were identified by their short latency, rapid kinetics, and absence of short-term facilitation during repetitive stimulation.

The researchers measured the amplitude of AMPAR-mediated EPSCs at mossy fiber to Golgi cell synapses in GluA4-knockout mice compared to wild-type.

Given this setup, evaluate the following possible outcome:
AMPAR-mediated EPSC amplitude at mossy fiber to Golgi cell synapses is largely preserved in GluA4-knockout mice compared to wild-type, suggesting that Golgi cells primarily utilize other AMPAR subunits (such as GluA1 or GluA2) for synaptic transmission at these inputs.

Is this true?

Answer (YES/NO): YES